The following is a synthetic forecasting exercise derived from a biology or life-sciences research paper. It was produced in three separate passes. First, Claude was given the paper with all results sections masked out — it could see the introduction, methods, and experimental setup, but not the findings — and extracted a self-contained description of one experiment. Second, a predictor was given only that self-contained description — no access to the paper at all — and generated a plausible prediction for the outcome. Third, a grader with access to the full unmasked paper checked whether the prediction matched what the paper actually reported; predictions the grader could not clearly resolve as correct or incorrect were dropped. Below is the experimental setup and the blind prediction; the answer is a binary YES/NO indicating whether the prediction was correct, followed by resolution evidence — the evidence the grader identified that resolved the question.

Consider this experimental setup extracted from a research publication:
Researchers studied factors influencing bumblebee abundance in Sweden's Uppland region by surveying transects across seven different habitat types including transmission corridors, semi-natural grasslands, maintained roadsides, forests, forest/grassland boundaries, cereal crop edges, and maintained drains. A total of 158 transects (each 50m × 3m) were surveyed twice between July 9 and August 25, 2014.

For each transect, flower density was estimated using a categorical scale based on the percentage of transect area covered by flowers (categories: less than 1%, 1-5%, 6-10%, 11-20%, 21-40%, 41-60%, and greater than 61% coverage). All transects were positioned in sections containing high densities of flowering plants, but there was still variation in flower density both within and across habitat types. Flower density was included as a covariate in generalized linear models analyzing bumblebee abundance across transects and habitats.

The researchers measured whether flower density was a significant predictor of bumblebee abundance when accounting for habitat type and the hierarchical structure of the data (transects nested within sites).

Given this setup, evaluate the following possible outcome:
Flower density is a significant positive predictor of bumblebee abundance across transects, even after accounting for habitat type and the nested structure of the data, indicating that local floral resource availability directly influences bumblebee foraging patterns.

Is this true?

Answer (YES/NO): YES